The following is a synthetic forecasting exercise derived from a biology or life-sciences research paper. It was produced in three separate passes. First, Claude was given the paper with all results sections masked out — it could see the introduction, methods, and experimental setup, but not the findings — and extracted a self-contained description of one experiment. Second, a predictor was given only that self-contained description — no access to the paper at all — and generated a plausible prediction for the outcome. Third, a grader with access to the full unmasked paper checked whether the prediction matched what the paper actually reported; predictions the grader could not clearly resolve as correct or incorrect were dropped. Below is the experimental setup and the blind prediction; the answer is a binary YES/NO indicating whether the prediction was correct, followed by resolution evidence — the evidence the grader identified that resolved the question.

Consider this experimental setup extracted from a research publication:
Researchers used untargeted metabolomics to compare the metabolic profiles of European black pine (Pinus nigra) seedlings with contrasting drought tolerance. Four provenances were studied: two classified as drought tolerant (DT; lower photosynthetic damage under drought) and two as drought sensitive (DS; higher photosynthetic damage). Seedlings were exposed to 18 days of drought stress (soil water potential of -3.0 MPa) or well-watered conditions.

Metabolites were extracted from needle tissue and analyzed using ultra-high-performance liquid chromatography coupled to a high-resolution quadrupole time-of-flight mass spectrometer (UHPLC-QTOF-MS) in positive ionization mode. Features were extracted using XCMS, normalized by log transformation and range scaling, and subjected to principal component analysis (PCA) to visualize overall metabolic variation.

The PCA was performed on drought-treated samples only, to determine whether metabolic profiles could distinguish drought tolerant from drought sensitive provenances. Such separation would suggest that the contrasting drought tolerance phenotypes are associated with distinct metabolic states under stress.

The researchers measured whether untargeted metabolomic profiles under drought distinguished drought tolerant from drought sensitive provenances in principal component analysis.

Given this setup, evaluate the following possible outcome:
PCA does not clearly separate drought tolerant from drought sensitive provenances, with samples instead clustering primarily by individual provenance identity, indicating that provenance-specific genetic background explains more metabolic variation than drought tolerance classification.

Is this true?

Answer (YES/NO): NO